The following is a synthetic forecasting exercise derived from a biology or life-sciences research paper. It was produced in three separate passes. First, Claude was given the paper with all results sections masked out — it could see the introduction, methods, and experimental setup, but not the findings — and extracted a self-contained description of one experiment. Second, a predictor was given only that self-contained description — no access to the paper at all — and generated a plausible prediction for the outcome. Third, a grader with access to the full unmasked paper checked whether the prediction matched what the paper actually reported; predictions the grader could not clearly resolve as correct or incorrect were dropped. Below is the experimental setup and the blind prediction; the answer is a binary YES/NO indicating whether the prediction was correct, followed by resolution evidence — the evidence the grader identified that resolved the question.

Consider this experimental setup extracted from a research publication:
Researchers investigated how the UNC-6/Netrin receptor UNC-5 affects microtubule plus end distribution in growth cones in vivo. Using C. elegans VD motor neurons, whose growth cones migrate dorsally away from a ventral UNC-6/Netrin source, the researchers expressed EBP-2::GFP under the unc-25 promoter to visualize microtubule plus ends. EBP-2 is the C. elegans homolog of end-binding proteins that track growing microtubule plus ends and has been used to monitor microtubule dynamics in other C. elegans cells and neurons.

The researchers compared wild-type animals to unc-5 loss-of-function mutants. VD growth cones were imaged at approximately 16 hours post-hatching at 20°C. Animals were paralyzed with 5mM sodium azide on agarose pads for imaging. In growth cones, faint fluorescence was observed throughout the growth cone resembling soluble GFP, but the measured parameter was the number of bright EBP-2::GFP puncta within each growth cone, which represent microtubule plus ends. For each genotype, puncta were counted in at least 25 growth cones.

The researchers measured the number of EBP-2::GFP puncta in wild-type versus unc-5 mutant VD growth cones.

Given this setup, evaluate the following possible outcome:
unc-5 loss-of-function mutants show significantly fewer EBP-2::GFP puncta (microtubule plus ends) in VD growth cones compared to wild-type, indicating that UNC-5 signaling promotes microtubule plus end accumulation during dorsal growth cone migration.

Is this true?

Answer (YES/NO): NO